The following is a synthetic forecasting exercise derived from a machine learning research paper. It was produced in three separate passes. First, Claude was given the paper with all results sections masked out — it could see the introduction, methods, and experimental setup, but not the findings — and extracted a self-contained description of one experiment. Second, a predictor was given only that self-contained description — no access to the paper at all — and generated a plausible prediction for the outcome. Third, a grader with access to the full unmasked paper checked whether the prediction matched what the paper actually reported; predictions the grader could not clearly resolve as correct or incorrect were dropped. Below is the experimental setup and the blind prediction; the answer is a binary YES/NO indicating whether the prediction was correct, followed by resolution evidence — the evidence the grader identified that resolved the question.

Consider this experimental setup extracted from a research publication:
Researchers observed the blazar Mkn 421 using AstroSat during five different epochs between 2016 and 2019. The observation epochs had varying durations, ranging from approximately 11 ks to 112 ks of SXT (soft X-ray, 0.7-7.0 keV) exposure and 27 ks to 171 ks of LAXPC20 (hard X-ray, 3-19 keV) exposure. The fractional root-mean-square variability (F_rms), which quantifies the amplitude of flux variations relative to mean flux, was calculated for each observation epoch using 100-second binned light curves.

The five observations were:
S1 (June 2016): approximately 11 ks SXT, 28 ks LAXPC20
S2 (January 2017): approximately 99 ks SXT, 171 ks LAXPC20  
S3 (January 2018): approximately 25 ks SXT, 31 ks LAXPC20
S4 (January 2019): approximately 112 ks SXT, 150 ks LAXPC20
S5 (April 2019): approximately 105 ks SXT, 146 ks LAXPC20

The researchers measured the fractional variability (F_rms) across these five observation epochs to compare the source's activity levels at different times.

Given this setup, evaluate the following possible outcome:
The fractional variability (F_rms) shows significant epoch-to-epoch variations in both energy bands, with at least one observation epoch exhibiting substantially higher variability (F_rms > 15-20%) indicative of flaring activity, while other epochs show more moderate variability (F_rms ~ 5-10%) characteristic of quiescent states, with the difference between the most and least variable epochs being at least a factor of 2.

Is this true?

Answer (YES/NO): YES